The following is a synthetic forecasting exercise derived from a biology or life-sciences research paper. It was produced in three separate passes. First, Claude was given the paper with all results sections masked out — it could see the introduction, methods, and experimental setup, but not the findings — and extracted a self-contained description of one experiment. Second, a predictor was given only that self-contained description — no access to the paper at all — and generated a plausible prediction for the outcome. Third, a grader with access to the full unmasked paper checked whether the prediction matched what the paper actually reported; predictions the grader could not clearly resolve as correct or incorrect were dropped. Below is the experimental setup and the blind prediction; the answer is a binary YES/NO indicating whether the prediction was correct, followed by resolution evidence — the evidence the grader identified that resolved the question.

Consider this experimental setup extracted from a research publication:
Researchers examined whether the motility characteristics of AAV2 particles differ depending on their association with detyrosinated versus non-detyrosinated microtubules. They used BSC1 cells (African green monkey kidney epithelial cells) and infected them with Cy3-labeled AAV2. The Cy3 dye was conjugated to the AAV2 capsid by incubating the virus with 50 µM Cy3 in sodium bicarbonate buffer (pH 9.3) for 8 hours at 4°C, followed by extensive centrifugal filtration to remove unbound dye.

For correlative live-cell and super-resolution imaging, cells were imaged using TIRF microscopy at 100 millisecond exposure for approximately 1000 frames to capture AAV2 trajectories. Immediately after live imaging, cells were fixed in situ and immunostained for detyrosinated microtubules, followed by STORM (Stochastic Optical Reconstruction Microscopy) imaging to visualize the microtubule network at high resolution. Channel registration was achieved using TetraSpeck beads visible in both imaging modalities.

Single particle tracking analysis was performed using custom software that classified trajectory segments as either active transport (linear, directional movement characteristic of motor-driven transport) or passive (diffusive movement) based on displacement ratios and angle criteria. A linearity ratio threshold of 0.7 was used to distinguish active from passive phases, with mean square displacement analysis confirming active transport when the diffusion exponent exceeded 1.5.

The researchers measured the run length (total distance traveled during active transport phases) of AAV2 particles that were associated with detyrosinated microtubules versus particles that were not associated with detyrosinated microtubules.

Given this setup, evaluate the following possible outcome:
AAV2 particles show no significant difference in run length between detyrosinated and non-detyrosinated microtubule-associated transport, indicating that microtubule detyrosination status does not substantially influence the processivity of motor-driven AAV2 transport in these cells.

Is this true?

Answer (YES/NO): NO